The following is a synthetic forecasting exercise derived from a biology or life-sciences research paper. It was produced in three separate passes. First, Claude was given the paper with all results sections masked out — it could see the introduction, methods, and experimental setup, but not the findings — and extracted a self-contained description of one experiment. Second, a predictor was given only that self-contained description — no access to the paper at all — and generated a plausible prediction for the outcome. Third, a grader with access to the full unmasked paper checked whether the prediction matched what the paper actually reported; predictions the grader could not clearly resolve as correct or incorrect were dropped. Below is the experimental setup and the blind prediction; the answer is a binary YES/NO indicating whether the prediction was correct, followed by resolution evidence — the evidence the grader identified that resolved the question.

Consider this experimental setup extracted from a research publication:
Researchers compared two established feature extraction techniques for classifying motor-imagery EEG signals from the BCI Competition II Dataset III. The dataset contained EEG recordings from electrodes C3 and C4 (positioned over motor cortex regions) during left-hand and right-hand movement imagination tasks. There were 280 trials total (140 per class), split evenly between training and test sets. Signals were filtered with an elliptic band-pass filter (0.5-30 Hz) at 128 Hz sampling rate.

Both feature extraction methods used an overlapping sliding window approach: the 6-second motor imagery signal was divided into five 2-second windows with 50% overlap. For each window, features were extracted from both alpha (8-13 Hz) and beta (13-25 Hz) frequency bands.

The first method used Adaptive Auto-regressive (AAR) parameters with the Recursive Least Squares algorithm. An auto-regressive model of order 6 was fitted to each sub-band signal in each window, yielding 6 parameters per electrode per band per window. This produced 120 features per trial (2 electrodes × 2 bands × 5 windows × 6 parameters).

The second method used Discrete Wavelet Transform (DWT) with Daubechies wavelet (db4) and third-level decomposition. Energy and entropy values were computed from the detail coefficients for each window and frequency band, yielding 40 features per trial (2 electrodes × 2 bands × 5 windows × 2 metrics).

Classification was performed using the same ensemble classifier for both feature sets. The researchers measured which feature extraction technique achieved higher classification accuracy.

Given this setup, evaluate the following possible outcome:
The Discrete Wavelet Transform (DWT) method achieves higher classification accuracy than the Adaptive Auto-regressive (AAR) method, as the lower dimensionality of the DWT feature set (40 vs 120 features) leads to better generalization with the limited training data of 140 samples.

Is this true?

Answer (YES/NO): YES